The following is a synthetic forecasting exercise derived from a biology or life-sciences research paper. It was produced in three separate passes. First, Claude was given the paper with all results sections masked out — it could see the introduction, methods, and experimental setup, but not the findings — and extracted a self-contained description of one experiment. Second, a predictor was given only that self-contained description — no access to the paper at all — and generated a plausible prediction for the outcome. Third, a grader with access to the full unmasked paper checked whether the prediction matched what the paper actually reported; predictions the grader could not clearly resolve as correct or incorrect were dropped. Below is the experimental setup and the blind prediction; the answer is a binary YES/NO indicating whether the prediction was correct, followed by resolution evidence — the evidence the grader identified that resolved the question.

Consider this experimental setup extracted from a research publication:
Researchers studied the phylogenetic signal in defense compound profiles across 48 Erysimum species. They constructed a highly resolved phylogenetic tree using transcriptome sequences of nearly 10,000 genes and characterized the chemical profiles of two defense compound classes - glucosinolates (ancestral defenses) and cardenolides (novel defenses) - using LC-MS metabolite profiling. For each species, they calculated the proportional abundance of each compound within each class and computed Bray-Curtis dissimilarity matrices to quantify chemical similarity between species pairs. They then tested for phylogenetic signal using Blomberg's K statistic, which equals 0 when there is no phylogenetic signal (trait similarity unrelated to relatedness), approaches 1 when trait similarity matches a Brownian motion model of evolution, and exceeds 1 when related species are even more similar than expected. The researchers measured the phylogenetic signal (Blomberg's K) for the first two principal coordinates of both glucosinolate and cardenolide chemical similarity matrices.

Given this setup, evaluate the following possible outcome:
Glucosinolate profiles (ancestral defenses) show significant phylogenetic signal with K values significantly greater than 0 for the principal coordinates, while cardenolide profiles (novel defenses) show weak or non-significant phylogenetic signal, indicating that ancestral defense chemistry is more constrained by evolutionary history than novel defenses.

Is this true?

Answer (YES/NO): NO